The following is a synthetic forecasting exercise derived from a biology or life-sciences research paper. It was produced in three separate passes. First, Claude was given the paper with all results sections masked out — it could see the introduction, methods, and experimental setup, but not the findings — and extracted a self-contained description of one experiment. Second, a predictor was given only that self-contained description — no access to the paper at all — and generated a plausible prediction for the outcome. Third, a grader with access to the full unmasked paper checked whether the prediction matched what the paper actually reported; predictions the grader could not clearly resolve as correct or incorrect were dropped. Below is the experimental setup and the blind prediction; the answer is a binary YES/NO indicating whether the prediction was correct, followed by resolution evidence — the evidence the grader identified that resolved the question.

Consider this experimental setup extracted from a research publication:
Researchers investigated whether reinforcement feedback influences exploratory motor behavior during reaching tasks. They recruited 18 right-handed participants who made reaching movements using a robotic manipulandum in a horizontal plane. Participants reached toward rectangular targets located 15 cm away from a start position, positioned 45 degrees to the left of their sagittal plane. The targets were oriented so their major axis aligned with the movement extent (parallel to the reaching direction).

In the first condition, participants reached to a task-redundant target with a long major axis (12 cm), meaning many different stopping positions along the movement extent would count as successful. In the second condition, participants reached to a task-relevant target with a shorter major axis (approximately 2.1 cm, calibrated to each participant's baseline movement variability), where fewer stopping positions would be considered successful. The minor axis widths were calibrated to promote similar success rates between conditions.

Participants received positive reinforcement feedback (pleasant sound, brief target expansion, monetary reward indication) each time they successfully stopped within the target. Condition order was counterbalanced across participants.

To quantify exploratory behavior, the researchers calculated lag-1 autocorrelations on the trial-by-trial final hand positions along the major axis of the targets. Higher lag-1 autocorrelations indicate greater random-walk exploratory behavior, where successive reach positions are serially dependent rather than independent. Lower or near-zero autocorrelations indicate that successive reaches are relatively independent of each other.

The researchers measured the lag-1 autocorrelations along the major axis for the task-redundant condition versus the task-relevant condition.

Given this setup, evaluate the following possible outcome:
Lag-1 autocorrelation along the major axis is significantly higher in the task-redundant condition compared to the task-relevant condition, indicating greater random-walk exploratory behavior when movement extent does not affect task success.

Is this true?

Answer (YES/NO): YES